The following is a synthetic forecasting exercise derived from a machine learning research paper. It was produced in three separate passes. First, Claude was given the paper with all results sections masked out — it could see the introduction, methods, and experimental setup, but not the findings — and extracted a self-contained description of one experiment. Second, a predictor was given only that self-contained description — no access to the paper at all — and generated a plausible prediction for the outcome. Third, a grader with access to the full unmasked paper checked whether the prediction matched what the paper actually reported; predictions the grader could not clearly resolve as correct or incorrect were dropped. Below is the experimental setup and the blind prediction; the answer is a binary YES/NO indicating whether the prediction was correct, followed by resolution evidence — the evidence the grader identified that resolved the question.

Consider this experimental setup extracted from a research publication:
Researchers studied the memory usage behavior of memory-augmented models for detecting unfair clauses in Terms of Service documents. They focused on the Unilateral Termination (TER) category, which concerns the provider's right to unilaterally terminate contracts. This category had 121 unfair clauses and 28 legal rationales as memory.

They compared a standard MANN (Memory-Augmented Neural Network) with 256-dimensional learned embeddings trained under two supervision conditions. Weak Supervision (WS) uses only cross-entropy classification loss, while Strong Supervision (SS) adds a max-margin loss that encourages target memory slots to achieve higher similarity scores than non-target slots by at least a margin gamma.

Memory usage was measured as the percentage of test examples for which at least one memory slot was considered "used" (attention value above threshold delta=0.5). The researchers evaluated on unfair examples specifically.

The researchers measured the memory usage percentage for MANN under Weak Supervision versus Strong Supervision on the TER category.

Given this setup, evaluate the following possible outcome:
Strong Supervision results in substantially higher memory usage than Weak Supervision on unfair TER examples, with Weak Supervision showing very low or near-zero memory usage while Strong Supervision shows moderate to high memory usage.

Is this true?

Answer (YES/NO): YES